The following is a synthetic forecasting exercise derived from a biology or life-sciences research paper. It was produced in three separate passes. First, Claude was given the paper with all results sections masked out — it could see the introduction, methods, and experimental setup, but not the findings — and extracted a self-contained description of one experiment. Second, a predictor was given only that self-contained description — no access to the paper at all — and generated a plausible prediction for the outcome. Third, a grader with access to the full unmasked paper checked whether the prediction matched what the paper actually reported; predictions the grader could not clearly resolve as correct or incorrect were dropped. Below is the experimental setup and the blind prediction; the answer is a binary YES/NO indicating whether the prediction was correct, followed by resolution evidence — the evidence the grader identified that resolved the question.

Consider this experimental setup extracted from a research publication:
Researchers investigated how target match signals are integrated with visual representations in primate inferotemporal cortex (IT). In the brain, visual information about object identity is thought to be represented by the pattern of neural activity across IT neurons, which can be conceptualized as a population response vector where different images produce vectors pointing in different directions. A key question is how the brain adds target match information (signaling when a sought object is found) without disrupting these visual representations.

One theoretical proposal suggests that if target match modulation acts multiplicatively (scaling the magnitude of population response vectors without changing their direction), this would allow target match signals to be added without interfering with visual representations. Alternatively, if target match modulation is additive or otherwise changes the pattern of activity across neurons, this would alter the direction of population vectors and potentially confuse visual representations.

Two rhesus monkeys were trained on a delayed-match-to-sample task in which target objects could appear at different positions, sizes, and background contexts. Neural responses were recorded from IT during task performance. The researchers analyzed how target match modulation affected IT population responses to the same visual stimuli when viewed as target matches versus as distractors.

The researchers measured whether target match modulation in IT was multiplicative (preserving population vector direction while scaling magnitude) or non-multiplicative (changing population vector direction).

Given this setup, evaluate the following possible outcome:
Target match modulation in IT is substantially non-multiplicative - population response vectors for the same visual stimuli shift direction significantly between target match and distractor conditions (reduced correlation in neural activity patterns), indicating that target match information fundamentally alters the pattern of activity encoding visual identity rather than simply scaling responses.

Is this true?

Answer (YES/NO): NO